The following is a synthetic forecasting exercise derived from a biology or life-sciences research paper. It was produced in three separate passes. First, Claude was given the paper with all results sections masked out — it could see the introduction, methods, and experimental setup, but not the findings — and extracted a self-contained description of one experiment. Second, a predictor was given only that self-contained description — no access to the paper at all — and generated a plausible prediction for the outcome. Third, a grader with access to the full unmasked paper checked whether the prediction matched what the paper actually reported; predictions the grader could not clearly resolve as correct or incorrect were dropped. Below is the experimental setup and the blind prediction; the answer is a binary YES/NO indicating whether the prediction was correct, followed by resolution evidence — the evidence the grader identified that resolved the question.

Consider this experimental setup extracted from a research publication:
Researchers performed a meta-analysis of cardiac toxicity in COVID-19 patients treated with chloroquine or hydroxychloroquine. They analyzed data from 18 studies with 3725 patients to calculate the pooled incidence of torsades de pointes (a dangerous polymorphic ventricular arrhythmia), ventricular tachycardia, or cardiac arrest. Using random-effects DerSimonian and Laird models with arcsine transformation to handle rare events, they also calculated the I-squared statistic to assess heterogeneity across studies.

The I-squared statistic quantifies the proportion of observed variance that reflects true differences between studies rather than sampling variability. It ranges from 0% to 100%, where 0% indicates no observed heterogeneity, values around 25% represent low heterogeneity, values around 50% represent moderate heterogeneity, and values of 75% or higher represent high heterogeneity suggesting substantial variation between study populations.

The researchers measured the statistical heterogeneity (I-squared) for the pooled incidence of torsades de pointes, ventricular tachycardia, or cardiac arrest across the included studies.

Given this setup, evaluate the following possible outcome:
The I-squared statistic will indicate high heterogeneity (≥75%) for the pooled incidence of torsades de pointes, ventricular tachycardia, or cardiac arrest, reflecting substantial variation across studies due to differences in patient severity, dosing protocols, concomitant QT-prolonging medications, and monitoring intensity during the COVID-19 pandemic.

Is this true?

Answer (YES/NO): YES